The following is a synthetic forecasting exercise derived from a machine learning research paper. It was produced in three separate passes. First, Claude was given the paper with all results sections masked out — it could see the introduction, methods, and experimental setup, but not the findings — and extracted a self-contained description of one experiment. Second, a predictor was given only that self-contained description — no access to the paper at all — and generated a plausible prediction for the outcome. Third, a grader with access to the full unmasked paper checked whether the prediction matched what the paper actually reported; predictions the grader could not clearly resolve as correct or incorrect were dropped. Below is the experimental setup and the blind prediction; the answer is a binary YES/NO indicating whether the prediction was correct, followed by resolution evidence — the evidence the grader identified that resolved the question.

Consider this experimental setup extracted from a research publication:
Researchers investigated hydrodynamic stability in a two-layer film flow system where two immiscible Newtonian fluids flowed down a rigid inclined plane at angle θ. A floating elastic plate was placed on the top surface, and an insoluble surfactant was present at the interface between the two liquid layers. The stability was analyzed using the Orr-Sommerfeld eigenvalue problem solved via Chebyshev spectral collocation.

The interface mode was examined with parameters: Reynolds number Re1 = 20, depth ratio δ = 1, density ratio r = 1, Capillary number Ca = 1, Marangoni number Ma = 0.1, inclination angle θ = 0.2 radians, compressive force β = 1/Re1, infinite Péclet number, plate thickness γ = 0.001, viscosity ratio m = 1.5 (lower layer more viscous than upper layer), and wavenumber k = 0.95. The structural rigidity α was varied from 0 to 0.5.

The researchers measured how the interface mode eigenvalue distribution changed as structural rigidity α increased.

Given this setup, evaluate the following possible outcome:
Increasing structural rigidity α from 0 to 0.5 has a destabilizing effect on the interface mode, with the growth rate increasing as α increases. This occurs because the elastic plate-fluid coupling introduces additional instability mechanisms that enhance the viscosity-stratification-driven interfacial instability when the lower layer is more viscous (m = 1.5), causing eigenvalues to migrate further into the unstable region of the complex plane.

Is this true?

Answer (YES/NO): YES